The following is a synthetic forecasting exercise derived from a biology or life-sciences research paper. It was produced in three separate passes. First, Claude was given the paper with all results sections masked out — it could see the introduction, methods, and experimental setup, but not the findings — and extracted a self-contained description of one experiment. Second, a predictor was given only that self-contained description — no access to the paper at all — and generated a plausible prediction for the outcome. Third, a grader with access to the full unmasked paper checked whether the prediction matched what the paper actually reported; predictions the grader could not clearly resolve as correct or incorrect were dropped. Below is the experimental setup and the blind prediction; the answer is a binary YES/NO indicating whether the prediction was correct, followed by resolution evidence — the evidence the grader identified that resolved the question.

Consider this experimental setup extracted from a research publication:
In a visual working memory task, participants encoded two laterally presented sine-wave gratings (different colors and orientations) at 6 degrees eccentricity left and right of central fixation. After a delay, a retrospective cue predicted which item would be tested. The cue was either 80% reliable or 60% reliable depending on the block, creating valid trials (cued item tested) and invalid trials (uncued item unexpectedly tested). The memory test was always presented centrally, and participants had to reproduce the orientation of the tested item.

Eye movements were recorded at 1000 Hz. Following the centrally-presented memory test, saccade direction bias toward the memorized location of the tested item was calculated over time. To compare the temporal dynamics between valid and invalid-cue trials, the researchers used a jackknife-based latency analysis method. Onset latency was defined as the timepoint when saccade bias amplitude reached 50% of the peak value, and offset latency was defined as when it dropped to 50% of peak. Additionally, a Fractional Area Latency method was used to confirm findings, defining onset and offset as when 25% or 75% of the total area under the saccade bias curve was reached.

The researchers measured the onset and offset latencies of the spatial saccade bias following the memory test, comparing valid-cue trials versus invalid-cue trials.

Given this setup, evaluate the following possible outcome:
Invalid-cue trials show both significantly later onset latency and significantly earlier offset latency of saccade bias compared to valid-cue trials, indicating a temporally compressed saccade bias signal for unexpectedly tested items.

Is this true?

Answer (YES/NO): NO